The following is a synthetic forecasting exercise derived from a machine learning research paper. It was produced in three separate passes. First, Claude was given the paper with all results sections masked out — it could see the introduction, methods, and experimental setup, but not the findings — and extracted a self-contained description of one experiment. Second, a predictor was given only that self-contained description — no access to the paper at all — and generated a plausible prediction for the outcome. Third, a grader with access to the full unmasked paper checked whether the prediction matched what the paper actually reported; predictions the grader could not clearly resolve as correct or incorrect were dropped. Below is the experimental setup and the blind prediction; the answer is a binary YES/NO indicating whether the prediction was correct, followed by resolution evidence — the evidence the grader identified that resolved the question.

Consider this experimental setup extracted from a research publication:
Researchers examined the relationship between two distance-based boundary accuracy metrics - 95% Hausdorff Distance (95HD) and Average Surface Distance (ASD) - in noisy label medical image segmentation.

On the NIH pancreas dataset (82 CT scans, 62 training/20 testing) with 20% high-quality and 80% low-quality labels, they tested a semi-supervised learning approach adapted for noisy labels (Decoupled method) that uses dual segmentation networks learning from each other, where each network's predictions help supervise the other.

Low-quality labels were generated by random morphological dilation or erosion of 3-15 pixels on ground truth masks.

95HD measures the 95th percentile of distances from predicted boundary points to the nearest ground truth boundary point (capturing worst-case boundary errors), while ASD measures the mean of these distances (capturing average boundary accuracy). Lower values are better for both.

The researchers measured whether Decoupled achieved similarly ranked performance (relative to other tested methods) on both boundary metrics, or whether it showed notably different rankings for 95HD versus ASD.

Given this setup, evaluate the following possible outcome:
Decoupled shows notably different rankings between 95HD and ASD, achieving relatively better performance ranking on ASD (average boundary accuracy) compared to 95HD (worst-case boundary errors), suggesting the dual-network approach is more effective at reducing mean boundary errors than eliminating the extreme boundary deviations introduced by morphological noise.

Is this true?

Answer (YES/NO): NO